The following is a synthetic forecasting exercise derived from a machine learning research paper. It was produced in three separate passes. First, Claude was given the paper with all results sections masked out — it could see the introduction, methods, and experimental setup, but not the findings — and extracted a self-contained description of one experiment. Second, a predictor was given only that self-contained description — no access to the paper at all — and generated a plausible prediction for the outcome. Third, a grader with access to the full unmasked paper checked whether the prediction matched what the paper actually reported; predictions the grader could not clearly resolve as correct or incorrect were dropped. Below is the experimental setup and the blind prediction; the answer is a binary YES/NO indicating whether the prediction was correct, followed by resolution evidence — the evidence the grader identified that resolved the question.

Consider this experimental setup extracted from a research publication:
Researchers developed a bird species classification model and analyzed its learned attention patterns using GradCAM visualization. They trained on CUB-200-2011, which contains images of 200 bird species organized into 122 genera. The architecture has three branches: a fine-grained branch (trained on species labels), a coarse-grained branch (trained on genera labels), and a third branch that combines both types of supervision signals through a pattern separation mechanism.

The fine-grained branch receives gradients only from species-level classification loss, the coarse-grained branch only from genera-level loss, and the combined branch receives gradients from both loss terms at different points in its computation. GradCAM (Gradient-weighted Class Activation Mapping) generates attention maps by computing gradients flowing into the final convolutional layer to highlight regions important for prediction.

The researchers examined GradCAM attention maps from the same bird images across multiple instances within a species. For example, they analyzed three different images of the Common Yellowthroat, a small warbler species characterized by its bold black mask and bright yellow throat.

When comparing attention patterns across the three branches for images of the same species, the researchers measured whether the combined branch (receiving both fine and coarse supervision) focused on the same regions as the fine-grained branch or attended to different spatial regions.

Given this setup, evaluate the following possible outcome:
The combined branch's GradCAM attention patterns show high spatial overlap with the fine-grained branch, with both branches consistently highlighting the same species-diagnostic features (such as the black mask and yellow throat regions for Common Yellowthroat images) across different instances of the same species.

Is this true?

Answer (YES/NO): NO